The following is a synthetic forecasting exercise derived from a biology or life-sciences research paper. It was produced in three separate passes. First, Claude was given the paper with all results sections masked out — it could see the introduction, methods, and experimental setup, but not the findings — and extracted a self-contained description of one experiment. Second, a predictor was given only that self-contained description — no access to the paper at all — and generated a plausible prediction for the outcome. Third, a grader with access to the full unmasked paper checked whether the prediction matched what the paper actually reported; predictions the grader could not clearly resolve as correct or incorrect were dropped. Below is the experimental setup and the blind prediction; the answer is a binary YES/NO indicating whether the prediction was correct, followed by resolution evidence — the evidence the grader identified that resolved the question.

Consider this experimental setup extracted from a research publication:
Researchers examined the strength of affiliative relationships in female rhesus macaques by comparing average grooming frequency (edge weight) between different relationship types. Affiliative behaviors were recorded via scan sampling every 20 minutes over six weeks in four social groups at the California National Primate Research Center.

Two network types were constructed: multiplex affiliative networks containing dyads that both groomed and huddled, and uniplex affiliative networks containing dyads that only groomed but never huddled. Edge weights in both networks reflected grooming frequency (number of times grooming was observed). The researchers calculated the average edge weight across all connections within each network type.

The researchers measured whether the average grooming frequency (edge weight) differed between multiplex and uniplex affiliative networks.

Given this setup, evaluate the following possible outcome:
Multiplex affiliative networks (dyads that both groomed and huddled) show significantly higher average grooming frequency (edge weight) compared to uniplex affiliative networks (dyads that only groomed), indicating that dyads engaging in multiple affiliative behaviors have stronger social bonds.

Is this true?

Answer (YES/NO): YES